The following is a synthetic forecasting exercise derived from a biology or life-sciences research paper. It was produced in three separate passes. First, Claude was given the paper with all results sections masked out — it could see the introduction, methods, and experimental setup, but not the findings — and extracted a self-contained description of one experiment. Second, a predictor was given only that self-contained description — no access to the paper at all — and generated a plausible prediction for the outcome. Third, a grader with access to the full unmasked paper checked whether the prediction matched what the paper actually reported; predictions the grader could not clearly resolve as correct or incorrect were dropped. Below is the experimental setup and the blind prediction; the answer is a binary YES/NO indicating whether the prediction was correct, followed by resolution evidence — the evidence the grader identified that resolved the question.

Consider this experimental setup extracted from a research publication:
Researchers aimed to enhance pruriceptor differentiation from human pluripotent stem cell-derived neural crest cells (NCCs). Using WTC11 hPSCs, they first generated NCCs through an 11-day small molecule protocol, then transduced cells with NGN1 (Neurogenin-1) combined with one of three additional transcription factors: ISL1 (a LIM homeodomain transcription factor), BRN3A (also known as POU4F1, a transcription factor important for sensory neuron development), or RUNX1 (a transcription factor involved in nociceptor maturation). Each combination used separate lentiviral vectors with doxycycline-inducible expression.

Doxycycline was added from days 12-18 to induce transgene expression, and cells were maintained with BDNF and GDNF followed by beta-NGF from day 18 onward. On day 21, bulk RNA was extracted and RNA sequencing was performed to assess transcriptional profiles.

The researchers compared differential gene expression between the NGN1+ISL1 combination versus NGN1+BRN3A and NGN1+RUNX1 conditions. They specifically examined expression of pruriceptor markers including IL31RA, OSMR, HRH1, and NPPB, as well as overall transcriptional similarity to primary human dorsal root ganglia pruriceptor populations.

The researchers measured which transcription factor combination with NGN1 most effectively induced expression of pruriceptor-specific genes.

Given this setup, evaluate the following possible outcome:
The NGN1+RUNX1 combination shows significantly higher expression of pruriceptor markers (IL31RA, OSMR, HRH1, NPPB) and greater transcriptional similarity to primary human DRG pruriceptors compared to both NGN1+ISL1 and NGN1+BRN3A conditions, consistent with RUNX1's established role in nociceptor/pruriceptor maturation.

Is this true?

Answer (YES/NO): NO